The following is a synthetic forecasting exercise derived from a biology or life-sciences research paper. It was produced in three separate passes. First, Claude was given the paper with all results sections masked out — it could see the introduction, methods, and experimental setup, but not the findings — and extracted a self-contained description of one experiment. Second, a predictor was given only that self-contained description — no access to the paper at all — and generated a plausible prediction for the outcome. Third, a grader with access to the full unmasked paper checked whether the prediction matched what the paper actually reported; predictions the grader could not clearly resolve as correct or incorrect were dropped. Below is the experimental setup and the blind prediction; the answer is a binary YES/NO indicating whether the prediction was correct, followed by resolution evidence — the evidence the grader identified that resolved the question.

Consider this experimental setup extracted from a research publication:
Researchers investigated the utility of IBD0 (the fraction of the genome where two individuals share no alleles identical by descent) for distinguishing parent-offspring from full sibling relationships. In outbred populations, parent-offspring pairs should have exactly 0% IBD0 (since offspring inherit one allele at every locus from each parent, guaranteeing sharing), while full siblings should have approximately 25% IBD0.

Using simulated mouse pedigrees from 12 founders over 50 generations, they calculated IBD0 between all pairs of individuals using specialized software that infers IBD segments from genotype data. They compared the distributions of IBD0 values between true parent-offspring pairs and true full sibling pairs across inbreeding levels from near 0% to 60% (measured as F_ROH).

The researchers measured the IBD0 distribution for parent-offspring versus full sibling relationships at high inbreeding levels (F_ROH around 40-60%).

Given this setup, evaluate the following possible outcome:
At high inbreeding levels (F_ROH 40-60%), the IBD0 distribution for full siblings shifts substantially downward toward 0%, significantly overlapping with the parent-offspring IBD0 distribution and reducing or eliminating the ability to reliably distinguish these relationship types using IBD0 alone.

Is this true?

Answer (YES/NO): YES